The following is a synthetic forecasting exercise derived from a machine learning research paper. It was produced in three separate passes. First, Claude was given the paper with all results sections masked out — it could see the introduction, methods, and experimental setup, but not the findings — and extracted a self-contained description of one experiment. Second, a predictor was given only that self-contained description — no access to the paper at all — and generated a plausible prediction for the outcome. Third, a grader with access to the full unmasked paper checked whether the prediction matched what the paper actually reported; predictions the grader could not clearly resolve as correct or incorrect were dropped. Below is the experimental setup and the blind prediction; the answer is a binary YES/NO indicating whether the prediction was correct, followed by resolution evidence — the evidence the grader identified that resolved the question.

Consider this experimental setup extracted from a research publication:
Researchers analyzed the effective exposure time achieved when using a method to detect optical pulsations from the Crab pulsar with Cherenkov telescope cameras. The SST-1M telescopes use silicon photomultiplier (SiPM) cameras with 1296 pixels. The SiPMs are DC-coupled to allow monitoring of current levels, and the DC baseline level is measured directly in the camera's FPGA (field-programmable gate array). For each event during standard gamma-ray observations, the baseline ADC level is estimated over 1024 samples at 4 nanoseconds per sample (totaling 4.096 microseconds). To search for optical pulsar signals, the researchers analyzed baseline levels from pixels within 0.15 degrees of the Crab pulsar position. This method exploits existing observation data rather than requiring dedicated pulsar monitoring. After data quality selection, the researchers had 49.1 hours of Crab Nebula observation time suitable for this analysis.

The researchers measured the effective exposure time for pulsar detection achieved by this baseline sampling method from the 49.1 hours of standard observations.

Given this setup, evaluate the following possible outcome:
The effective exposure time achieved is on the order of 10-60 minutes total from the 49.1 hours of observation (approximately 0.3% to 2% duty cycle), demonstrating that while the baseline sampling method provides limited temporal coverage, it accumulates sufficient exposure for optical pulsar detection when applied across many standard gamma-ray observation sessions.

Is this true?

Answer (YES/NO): NO